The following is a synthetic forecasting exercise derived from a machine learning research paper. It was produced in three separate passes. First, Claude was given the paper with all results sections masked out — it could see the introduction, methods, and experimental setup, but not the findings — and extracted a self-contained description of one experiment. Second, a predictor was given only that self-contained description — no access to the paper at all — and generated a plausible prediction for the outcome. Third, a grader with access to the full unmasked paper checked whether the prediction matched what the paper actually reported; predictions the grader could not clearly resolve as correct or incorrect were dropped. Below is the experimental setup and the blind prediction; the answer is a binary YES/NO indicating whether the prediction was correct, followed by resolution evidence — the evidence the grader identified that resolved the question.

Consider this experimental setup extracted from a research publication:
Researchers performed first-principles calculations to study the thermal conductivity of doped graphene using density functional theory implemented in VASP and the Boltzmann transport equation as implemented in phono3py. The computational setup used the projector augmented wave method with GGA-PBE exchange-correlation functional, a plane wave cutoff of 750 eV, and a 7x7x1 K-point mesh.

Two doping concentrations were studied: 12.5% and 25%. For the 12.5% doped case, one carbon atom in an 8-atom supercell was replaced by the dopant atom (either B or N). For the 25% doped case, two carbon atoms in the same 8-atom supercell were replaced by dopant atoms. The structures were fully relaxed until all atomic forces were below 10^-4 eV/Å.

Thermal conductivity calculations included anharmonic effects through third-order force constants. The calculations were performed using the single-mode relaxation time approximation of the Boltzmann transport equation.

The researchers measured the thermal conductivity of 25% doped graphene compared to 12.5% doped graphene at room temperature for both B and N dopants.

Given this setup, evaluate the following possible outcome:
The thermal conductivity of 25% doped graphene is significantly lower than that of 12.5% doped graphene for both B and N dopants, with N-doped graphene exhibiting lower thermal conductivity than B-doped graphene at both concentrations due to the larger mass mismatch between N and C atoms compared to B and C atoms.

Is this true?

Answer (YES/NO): NO